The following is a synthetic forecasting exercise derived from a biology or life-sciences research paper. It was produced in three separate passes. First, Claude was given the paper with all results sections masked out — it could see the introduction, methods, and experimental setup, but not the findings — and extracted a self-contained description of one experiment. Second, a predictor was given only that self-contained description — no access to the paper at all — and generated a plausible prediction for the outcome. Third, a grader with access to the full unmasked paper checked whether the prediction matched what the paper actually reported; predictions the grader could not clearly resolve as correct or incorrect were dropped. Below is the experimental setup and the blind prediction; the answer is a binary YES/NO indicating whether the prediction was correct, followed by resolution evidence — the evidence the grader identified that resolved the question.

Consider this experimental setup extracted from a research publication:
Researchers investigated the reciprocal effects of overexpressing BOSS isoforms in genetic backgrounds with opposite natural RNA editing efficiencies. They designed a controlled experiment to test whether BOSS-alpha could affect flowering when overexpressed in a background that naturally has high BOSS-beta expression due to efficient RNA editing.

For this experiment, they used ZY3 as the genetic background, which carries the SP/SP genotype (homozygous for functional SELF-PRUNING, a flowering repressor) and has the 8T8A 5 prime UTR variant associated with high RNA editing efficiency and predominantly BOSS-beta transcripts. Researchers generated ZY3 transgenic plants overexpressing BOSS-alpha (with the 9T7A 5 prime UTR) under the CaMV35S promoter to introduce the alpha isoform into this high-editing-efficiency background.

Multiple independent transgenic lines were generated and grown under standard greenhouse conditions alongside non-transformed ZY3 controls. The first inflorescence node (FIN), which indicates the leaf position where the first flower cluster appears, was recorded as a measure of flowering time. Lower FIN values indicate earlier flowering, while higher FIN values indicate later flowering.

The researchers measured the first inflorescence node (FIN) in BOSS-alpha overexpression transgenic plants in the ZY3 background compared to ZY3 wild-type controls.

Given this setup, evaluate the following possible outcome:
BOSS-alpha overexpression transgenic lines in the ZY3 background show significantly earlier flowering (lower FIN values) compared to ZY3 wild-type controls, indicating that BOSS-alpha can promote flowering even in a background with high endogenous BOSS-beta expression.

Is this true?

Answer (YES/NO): NO